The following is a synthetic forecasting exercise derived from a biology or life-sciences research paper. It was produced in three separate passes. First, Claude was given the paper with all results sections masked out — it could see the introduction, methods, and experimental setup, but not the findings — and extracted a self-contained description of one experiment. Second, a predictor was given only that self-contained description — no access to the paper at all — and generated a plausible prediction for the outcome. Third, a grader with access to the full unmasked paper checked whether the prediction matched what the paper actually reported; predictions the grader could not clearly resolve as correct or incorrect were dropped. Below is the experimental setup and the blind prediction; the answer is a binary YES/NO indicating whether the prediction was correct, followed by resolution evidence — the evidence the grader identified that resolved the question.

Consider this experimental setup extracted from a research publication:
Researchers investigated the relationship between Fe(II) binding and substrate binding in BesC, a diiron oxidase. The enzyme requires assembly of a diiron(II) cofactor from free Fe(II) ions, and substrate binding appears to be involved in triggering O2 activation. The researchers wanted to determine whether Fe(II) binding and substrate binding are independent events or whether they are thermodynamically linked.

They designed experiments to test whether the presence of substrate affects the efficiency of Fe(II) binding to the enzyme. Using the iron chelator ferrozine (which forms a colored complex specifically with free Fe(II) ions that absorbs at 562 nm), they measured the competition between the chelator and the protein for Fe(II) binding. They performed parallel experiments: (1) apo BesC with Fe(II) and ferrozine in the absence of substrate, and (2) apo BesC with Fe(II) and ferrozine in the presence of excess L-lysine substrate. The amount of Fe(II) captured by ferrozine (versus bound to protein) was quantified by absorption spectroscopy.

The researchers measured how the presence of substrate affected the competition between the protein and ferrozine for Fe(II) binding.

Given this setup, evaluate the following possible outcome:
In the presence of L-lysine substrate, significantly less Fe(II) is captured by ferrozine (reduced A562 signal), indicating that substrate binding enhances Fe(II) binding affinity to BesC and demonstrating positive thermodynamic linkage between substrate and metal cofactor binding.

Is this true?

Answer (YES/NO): YES